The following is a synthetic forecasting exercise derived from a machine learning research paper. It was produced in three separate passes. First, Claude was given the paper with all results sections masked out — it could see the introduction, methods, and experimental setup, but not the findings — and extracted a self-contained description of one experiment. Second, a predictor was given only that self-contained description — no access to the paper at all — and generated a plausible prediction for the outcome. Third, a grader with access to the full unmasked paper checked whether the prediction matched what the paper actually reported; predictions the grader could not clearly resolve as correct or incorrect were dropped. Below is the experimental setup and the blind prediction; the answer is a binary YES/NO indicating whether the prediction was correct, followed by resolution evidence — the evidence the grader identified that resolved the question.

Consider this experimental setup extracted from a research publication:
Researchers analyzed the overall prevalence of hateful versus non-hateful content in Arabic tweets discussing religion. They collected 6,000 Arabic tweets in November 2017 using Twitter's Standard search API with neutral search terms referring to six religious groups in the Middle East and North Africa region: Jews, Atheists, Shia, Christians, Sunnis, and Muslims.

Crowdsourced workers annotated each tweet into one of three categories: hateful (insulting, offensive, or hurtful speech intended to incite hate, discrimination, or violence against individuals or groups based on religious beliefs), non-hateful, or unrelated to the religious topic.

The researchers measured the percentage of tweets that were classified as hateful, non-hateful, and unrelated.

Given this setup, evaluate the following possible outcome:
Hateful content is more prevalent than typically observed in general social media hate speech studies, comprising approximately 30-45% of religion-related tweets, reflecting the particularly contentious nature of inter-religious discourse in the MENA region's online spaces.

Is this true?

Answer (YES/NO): YES